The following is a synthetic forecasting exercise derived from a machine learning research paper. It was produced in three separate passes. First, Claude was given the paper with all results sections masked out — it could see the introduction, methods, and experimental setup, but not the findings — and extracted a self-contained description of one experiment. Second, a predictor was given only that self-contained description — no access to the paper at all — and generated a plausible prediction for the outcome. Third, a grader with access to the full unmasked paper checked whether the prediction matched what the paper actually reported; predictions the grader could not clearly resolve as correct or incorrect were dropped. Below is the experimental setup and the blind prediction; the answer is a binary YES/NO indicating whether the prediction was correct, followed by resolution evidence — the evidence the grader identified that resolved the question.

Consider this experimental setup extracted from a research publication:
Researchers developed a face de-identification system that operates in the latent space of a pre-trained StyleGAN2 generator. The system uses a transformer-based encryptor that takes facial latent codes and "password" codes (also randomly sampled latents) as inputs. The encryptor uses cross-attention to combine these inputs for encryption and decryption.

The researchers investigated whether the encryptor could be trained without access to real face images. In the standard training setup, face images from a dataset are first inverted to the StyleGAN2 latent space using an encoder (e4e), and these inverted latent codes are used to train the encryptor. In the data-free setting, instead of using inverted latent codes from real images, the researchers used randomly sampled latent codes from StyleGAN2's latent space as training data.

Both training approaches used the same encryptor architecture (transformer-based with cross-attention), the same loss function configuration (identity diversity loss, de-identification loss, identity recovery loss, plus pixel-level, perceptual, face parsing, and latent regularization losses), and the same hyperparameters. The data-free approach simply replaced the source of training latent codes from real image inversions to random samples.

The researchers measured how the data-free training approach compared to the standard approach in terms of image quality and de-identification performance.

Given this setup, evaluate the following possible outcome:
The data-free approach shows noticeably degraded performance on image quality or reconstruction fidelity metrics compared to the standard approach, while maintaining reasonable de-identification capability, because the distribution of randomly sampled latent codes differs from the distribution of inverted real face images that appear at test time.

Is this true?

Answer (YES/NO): YES